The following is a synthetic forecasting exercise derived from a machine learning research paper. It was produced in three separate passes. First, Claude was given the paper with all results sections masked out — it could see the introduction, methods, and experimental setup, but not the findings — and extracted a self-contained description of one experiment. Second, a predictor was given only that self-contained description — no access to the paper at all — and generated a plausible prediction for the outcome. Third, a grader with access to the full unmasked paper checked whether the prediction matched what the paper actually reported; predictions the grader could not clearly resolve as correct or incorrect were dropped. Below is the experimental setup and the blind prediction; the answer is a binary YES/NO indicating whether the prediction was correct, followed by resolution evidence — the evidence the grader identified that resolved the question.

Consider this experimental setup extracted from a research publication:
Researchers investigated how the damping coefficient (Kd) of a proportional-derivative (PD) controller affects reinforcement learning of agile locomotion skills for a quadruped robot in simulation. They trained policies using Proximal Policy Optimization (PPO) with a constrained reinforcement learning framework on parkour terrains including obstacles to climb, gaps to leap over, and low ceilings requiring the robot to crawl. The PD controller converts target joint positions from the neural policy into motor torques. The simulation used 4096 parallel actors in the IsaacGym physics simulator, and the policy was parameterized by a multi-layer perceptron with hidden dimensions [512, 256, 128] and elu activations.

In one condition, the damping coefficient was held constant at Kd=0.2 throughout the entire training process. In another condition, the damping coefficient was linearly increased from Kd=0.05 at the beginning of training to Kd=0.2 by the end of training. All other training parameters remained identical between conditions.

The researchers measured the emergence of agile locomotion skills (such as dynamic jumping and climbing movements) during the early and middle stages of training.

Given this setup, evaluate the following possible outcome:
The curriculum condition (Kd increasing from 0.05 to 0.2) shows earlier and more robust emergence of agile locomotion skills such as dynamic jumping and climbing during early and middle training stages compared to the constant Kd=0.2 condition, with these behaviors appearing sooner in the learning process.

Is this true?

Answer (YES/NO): YES